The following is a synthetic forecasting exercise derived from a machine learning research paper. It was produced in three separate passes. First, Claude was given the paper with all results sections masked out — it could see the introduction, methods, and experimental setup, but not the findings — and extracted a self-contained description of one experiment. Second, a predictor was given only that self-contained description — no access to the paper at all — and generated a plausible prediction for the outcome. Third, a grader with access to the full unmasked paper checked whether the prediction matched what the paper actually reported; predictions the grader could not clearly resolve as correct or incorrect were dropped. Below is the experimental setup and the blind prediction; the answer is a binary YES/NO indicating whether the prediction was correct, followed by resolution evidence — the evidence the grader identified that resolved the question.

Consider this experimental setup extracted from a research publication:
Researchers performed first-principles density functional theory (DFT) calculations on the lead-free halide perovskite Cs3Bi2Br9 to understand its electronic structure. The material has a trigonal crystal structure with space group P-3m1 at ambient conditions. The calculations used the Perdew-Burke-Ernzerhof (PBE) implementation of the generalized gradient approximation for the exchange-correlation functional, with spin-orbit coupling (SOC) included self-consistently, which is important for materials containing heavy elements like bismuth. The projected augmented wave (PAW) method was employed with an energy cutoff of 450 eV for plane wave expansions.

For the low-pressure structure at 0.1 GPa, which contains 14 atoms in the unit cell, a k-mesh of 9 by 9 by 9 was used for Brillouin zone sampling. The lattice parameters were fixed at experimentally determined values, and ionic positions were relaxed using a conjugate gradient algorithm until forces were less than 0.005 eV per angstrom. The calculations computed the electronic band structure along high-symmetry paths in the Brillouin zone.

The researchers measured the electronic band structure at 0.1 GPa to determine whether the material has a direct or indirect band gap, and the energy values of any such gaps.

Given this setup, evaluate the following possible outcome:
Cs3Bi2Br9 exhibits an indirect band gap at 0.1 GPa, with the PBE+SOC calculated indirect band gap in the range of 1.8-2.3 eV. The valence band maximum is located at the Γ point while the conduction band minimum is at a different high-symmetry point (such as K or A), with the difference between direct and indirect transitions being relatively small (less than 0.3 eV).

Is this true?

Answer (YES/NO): NO